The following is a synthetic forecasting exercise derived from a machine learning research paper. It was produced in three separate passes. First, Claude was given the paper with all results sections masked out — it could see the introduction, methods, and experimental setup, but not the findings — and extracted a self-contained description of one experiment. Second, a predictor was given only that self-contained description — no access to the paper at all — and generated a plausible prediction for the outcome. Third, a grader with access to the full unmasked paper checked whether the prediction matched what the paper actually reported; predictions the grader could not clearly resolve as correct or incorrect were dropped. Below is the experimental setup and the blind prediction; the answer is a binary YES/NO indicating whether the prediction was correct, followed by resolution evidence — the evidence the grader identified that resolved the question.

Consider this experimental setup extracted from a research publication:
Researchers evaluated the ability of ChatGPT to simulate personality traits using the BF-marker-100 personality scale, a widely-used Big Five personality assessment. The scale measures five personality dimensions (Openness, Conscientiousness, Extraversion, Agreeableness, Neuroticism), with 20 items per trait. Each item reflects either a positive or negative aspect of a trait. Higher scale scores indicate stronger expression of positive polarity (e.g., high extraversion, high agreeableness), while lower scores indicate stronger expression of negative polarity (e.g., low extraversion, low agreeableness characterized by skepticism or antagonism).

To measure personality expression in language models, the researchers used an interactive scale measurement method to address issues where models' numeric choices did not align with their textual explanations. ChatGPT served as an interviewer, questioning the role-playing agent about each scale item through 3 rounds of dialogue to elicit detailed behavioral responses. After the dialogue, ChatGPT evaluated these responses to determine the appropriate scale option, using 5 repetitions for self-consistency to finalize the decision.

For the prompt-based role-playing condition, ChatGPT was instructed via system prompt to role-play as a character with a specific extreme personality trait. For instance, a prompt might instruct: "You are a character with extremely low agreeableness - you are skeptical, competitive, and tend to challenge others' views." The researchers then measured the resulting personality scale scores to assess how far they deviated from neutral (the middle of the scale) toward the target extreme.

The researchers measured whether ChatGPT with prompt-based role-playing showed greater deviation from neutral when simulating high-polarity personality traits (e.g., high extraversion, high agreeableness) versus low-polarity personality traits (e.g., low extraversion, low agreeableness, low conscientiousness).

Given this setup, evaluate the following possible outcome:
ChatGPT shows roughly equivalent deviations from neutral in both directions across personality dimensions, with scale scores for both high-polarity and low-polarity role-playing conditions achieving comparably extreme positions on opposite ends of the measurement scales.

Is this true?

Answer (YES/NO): NO